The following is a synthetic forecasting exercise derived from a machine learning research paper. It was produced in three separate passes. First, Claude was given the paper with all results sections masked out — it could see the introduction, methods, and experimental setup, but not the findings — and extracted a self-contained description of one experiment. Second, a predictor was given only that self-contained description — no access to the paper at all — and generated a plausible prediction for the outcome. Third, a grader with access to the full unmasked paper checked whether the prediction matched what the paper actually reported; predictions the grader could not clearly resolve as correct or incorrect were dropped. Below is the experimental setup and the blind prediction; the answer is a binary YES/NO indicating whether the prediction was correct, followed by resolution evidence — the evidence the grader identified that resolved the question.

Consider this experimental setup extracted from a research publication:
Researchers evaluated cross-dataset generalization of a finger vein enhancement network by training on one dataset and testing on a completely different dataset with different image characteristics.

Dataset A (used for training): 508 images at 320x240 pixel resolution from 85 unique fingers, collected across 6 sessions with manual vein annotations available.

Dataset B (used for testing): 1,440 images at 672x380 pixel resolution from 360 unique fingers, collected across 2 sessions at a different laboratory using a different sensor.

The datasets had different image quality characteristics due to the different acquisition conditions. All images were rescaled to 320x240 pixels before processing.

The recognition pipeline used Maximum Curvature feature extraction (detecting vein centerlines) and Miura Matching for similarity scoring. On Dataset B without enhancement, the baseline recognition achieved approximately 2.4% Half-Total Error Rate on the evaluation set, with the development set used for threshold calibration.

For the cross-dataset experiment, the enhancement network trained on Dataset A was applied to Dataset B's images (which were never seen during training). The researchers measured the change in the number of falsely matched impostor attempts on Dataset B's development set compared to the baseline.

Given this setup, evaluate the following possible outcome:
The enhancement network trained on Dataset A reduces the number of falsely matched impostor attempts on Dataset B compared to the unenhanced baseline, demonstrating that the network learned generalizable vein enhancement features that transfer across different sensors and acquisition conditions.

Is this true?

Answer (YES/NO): YES